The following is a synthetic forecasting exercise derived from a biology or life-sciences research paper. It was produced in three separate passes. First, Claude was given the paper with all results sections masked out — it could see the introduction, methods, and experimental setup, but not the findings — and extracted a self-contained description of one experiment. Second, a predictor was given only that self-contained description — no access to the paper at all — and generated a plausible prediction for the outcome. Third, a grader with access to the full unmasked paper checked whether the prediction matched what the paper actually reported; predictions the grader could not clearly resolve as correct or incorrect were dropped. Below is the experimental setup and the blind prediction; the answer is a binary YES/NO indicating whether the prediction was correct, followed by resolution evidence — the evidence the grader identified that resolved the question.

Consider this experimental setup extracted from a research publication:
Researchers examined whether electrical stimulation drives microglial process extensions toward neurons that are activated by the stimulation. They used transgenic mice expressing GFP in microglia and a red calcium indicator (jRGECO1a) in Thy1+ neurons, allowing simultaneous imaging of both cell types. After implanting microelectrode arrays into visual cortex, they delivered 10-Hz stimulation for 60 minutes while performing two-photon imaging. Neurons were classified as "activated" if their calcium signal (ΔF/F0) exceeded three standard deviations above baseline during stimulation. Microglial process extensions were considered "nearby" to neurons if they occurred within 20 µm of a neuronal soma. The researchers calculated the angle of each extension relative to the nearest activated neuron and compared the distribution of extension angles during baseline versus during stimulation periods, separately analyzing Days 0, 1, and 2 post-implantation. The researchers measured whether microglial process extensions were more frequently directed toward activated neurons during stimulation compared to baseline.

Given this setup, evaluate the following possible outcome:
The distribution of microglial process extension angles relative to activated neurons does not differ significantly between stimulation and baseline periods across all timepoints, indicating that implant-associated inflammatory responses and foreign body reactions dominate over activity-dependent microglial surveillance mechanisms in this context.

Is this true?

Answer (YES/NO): NO